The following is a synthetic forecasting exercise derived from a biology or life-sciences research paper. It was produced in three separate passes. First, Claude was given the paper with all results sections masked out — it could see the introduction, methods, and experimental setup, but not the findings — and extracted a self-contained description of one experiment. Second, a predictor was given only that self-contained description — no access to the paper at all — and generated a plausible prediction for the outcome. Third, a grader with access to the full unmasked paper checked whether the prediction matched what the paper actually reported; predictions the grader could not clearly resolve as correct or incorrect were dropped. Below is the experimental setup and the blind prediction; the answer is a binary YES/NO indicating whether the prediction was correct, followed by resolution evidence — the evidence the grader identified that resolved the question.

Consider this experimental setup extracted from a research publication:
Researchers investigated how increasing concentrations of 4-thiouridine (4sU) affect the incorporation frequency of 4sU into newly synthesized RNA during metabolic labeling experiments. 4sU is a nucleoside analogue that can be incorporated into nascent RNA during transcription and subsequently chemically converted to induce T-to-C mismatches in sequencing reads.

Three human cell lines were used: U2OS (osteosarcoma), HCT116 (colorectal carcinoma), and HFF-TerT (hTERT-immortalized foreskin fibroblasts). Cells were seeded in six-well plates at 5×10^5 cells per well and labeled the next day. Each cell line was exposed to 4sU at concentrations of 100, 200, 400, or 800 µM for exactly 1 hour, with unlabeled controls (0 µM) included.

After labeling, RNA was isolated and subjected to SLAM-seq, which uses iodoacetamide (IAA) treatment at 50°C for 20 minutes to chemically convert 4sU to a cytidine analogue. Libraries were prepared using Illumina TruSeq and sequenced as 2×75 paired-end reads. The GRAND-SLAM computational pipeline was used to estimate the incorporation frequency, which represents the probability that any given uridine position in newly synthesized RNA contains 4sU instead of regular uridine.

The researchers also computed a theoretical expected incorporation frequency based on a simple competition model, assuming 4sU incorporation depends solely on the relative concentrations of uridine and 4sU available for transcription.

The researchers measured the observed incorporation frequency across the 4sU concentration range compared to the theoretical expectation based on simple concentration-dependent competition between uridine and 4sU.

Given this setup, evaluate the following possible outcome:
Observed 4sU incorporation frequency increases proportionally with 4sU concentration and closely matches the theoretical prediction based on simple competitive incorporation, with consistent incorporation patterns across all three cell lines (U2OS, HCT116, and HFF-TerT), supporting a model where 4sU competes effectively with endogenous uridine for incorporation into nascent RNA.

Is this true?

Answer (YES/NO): NO